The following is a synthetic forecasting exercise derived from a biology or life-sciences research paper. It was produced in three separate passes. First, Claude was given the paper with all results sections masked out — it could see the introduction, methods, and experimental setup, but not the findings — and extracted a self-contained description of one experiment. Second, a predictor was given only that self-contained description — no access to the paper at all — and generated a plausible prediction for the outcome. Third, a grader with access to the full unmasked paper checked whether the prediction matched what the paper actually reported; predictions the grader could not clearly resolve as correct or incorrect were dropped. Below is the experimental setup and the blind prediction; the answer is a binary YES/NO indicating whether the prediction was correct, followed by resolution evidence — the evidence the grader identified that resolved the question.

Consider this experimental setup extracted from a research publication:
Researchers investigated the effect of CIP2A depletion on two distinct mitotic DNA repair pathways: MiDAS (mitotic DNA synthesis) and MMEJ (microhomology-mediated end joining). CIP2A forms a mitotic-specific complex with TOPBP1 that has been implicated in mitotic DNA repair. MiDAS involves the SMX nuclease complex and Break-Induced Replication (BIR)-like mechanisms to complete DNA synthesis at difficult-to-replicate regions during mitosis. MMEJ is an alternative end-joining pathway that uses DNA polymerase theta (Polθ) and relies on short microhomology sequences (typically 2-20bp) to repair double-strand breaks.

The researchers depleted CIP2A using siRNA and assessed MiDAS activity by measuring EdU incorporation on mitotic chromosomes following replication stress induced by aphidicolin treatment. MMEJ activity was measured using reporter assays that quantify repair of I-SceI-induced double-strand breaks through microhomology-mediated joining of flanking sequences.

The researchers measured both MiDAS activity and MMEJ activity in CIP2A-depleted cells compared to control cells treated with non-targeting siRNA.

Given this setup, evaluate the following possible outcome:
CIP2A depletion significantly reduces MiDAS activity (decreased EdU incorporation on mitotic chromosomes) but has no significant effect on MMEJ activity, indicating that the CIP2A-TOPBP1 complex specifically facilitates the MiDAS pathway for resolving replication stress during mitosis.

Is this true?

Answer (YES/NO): NO